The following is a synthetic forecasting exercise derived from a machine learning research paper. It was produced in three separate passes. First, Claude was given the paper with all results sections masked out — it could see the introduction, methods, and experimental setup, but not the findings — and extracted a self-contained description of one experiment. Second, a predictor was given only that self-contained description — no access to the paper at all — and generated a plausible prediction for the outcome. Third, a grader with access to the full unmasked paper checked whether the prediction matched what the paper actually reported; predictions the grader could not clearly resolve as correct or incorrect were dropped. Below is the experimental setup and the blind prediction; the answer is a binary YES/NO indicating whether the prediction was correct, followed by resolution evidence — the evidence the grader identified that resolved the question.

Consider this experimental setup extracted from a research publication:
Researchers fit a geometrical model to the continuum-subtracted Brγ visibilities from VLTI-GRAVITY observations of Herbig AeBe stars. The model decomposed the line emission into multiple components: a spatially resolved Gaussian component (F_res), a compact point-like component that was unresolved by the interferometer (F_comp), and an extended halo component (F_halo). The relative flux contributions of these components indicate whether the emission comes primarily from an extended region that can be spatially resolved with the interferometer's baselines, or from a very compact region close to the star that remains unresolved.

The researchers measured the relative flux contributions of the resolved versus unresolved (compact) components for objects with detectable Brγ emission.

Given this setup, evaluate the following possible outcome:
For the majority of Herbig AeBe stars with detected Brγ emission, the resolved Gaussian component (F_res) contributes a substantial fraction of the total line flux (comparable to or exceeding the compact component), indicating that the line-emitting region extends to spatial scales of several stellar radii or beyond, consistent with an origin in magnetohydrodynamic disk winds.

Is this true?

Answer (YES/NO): YES